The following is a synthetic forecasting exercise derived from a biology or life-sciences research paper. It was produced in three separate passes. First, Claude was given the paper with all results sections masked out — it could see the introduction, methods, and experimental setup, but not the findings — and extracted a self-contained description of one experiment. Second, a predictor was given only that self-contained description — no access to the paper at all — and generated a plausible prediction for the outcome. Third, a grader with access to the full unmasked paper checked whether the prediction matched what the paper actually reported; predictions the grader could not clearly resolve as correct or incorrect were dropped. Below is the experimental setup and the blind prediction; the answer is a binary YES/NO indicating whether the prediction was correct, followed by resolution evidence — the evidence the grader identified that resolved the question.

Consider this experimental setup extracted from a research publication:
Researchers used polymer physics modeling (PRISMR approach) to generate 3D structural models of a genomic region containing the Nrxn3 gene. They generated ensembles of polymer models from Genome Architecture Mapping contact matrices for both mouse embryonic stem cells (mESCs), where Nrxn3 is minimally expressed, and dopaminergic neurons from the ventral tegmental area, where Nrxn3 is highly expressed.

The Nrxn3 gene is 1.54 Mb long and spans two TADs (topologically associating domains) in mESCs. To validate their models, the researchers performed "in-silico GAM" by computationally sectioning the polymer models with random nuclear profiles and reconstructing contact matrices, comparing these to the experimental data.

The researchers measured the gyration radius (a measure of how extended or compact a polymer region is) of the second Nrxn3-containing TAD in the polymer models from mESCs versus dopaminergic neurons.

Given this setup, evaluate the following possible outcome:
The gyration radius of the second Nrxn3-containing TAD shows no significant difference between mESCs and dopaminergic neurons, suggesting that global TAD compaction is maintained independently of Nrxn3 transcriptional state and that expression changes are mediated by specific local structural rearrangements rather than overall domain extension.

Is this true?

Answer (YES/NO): NO